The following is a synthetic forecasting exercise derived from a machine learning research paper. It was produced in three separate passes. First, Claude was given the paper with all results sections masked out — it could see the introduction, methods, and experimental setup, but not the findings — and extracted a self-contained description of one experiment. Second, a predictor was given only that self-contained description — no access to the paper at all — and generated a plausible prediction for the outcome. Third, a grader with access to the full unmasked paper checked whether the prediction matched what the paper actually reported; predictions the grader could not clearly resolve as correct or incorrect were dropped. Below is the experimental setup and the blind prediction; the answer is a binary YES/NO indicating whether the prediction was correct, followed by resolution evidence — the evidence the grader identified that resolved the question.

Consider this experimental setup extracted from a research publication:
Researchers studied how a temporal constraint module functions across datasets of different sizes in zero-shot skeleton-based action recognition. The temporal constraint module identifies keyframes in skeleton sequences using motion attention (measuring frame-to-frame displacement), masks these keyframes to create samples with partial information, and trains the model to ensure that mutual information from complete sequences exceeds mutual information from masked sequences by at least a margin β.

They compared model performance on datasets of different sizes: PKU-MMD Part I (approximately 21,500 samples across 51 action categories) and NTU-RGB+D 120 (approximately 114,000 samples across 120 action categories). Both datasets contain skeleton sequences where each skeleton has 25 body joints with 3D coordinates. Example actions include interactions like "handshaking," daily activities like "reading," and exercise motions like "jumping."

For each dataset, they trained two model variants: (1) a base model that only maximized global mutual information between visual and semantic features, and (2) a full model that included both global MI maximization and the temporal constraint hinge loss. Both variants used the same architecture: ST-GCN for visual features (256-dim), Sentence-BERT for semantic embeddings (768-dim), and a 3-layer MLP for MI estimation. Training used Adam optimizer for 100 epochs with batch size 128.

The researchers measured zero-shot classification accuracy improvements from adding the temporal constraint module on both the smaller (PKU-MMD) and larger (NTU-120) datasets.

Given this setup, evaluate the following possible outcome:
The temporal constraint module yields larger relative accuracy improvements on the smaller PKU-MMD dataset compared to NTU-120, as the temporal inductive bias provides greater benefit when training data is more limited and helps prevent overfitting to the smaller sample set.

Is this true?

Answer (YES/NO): NO